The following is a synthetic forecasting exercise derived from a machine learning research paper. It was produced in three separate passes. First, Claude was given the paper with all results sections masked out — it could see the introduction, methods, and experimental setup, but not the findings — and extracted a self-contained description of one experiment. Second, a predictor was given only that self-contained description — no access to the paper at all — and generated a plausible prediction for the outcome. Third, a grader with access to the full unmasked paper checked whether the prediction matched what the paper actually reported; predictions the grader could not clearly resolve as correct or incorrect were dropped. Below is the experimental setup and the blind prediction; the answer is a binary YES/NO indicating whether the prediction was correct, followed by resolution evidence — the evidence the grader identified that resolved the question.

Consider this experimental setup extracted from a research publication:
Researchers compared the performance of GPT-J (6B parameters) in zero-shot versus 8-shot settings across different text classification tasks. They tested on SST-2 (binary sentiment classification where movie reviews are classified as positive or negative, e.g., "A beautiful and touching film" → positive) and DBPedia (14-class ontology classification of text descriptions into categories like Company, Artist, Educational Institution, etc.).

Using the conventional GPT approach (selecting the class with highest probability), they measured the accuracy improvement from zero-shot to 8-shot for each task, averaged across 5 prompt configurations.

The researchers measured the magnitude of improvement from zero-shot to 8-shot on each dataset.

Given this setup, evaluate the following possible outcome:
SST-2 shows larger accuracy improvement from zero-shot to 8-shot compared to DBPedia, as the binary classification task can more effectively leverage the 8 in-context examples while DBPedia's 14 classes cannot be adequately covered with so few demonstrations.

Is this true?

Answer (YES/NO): NO